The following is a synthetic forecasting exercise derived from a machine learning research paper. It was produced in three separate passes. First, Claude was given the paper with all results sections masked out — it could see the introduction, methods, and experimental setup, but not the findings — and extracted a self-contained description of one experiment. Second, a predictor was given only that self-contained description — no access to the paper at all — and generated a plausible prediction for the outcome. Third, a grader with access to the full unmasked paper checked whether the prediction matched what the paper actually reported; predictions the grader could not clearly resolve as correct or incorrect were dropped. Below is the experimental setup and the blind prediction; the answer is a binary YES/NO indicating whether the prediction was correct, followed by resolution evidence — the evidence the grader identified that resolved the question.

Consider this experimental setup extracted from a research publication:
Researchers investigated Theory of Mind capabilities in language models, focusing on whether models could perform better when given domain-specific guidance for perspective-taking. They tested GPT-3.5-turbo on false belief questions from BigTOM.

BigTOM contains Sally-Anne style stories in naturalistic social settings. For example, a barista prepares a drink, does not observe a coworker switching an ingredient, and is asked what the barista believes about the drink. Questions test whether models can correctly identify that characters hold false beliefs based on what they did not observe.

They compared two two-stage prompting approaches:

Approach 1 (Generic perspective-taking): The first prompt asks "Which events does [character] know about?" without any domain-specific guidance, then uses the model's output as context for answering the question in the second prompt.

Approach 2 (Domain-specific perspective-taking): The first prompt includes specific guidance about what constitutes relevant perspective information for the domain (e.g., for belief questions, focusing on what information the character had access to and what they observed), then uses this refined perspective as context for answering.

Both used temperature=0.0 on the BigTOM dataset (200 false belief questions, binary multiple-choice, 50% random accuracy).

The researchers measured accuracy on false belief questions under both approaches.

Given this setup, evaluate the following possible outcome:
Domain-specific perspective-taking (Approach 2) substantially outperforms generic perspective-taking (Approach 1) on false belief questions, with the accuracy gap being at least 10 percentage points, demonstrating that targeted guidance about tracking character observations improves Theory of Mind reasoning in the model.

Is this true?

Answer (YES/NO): YES